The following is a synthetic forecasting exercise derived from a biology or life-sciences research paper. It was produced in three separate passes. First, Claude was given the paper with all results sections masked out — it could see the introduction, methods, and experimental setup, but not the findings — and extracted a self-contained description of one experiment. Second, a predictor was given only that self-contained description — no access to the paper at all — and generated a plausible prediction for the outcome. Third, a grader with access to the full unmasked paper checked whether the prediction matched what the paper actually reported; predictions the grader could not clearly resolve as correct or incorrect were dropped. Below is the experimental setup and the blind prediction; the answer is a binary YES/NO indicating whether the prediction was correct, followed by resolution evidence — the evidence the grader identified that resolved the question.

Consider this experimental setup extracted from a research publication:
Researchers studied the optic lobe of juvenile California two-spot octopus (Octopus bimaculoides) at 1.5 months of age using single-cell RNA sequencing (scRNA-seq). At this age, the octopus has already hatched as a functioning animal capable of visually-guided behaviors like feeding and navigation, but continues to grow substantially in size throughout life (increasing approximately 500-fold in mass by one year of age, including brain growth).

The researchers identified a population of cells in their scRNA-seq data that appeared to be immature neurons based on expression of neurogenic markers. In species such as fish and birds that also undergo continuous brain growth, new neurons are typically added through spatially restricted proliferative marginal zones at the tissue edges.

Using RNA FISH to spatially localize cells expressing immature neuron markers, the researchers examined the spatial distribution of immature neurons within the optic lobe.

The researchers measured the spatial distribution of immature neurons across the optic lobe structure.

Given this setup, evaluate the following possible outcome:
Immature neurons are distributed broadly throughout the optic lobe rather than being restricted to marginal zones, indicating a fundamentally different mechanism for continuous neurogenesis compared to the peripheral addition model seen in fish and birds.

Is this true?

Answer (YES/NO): YES